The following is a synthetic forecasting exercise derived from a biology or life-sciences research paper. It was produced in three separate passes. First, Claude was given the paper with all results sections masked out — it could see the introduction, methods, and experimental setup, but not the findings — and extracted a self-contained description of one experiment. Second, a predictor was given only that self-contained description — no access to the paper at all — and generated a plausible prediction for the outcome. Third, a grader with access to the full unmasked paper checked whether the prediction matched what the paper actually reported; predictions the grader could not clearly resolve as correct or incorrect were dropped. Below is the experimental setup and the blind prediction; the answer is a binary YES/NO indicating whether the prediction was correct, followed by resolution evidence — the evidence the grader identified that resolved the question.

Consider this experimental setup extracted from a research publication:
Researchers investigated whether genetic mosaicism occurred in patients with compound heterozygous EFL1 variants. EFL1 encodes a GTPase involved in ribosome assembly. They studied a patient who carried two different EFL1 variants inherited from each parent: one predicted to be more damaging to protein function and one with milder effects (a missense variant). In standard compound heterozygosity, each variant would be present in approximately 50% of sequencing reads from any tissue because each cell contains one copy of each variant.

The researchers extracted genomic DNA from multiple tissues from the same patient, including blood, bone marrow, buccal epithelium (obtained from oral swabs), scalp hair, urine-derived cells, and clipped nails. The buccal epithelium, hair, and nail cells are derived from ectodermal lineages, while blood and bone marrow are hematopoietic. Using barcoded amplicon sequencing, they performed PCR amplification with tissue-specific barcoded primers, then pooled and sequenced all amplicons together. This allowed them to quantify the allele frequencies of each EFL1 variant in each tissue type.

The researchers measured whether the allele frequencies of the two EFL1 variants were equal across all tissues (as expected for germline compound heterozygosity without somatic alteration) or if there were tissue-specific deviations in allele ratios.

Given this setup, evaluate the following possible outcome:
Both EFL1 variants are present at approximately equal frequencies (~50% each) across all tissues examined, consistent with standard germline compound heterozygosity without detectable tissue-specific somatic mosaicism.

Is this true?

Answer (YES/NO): NO